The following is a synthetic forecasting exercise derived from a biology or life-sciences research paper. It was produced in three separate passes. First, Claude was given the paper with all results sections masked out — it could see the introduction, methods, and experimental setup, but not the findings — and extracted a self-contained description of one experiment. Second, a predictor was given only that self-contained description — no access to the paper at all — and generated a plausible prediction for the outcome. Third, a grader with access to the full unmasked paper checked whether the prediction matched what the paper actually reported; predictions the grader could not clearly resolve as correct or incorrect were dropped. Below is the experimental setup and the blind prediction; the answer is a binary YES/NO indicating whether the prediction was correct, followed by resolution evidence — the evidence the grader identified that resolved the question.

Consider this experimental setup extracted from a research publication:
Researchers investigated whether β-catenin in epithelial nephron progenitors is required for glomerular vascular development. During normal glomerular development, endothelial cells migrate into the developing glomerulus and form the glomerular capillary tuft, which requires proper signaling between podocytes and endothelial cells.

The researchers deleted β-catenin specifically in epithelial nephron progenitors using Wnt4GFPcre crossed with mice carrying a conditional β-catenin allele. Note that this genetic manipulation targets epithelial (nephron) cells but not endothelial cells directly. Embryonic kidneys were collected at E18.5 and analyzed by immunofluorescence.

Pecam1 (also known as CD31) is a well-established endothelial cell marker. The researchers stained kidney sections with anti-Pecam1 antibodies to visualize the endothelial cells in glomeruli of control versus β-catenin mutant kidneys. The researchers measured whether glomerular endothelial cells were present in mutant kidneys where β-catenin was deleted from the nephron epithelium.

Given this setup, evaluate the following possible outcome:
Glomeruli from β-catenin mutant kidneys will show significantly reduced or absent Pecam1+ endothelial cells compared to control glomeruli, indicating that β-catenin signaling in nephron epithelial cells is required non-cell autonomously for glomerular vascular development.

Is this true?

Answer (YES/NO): YES